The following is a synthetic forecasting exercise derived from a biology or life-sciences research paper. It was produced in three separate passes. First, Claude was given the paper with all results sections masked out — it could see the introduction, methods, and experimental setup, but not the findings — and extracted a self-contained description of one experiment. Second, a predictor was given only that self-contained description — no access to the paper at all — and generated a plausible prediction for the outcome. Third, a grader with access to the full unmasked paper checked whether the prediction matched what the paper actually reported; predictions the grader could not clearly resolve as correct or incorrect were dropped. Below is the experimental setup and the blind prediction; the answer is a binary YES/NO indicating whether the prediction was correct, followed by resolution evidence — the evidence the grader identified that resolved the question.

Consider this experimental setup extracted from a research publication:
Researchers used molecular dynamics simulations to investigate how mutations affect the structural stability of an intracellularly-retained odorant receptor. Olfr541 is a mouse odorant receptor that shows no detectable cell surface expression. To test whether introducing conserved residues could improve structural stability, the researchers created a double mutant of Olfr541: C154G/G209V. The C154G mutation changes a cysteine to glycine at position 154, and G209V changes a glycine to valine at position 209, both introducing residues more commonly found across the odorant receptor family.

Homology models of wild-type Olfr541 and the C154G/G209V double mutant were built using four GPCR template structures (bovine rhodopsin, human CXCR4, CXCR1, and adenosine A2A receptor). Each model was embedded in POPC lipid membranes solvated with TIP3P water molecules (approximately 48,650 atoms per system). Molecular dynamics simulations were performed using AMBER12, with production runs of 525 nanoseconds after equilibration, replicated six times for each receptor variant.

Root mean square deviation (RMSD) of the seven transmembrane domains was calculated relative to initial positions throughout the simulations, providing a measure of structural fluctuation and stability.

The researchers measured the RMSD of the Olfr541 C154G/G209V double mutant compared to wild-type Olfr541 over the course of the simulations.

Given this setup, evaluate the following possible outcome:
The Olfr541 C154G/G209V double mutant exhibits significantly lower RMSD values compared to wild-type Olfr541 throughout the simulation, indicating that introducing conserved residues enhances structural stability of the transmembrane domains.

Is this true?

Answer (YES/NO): NO